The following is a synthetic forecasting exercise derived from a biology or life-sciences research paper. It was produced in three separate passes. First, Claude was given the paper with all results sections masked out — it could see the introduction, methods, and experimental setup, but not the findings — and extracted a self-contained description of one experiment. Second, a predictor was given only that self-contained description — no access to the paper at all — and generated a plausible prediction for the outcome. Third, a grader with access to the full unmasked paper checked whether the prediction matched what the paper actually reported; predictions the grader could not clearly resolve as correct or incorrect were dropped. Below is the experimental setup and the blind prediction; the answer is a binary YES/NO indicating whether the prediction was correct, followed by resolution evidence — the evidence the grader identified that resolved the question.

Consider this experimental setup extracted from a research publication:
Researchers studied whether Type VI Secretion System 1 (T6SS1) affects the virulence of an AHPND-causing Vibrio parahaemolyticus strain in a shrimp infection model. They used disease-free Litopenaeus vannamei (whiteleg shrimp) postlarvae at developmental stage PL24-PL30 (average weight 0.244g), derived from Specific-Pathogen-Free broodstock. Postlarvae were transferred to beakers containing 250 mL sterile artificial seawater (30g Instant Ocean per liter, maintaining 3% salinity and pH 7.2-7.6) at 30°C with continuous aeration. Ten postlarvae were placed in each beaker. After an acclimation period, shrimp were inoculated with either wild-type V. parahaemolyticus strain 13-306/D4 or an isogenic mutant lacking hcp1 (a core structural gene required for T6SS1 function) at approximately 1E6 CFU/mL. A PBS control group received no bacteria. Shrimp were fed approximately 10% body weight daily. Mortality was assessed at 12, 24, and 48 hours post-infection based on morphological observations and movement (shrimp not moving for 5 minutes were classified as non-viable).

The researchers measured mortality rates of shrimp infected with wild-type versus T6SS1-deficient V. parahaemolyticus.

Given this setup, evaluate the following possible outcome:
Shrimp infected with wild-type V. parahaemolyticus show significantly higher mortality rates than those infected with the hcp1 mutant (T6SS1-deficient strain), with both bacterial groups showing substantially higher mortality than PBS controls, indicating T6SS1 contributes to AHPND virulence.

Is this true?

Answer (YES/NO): NO